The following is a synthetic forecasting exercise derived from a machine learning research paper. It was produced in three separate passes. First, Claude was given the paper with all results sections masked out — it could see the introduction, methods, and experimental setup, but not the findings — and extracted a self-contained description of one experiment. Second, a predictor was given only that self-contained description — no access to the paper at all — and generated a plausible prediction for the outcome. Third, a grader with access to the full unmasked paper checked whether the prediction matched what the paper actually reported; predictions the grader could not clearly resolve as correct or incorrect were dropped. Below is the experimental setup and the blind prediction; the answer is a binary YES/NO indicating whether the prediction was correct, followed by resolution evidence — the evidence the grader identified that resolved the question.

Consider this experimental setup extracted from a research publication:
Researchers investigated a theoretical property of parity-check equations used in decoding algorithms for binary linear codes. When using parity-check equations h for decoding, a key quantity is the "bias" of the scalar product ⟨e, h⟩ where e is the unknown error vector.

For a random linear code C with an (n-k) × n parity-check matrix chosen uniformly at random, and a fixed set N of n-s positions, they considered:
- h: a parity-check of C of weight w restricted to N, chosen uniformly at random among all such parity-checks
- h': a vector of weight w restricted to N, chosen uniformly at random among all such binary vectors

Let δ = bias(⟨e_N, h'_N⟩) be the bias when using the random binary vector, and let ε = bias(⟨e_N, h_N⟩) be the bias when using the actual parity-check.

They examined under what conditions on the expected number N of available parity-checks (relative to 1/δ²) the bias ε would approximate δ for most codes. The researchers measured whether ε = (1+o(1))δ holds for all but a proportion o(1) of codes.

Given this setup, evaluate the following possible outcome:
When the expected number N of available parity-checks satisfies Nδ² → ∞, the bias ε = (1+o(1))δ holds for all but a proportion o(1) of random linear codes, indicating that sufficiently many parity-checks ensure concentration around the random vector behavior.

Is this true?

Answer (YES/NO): YES